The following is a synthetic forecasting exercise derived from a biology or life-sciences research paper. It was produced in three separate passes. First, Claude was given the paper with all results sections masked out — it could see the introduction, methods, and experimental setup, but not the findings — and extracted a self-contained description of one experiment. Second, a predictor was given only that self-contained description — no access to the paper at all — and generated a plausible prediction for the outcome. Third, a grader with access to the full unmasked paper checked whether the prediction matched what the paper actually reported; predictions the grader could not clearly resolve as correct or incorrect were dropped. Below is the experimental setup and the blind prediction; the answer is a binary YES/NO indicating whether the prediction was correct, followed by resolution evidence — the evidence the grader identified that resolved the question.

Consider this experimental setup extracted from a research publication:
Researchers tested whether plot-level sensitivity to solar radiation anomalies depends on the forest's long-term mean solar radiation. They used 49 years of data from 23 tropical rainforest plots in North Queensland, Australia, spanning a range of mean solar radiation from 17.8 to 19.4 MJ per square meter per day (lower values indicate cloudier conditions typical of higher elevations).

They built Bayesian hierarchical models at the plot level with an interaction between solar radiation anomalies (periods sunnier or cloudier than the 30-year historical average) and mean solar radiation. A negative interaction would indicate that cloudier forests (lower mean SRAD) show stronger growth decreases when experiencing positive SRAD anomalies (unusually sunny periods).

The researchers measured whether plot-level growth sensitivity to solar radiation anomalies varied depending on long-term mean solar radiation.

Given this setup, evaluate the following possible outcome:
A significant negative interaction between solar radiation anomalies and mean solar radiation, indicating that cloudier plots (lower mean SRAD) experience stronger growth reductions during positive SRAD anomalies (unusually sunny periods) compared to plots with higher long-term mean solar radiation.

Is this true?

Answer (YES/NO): YES